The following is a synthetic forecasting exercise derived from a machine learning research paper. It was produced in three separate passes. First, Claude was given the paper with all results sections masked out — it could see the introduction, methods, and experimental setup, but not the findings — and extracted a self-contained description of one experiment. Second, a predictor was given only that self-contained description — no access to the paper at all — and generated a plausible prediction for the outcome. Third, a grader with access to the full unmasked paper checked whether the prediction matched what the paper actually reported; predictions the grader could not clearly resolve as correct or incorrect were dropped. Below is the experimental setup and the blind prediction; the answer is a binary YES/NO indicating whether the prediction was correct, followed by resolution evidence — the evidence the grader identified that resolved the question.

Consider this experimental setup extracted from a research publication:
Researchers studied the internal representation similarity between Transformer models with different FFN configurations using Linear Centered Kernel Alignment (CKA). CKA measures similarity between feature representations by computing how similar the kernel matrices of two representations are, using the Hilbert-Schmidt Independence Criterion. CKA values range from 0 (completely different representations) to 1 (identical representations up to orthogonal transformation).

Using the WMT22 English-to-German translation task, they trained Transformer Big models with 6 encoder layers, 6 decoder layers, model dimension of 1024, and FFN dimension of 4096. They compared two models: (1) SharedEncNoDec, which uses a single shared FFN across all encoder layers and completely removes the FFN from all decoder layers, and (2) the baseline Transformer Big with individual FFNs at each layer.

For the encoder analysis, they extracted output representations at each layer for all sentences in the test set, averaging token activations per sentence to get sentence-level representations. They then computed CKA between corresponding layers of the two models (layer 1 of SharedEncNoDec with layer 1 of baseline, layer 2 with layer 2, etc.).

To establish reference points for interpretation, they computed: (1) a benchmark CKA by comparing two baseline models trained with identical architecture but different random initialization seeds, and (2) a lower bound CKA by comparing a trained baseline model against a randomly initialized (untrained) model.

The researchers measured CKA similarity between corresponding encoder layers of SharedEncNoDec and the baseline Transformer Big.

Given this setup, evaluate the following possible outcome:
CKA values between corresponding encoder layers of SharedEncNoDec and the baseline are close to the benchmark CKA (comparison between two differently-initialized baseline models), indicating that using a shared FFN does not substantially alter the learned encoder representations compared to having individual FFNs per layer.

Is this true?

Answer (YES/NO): YES